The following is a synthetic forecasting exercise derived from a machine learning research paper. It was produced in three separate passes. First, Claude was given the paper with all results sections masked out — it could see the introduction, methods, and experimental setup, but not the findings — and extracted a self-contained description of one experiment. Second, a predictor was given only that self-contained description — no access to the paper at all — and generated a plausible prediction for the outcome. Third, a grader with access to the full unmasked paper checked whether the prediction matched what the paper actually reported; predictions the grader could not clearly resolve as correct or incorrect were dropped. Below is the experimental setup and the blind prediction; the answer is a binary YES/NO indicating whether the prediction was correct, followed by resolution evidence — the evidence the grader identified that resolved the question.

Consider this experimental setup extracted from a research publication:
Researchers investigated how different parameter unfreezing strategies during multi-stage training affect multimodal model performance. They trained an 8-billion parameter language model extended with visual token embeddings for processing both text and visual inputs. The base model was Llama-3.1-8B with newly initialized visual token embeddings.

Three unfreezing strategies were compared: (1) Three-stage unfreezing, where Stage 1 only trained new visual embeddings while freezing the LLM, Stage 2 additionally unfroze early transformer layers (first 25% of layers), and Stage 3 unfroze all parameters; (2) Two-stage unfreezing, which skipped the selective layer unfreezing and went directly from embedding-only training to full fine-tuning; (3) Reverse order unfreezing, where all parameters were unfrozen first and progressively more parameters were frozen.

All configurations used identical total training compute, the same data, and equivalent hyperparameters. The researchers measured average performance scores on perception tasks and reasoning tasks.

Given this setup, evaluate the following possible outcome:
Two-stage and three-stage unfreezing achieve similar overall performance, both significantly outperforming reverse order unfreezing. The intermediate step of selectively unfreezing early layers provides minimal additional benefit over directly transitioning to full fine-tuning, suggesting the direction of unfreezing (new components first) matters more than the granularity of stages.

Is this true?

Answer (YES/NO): NO